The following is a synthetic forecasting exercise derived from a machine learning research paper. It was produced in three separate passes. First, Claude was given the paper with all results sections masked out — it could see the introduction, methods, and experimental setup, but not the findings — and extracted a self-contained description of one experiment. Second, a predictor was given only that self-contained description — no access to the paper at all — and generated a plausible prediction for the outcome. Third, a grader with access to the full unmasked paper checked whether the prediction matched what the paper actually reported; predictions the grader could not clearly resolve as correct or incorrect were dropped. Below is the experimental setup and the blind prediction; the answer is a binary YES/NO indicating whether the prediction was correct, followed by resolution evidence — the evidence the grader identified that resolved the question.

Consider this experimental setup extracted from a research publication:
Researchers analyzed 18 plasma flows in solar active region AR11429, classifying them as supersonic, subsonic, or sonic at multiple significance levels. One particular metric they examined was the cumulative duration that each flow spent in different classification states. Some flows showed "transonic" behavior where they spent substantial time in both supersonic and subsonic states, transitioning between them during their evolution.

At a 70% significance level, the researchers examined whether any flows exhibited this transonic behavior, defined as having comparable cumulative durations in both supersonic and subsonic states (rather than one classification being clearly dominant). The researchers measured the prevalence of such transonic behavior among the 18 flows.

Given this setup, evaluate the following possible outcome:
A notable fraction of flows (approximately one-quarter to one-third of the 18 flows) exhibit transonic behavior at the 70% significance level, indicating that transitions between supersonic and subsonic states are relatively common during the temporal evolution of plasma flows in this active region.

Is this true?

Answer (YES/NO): NO